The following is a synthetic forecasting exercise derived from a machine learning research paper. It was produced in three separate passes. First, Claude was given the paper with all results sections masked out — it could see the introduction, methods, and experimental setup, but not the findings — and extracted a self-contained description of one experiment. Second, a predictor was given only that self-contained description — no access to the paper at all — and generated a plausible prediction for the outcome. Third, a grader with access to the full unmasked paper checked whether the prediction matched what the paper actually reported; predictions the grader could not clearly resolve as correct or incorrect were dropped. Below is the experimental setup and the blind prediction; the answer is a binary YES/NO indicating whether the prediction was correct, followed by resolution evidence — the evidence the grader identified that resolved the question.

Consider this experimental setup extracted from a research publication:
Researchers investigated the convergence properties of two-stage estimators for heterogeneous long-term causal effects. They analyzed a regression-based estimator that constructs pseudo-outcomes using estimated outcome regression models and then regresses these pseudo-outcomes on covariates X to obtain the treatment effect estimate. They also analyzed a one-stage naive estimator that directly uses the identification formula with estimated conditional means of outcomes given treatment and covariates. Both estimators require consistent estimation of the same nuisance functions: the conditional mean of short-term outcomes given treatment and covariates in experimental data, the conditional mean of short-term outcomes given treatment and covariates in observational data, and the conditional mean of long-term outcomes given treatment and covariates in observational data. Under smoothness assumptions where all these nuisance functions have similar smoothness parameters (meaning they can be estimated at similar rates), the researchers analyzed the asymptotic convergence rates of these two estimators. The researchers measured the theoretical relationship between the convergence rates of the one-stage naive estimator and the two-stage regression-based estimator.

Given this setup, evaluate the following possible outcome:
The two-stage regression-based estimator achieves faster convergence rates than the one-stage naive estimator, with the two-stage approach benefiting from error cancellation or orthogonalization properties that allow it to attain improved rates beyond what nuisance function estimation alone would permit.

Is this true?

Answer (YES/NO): NO